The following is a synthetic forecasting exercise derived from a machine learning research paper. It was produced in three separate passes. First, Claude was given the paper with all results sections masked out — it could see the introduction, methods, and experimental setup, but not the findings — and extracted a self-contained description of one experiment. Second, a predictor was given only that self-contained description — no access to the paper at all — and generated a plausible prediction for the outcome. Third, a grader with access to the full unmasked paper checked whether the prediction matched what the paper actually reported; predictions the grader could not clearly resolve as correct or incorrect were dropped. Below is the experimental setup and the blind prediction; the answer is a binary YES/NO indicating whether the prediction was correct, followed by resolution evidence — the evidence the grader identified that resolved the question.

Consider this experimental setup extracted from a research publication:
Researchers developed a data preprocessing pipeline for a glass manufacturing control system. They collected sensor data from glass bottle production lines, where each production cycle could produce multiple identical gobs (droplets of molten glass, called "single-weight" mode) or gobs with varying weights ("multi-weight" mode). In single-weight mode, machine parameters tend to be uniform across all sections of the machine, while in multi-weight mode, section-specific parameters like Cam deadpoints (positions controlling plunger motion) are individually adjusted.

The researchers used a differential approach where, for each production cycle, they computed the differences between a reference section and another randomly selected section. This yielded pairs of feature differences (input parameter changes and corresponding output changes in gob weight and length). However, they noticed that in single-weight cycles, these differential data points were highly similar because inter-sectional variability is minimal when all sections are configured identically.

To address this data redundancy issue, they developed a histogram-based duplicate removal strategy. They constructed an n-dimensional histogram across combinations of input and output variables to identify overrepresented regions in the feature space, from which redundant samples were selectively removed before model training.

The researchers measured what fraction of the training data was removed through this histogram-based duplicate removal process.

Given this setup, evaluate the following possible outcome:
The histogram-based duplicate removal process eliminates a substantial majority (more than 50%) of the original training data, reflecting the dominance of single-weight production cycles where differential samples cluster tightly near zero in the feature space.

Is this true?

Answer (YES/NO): YES